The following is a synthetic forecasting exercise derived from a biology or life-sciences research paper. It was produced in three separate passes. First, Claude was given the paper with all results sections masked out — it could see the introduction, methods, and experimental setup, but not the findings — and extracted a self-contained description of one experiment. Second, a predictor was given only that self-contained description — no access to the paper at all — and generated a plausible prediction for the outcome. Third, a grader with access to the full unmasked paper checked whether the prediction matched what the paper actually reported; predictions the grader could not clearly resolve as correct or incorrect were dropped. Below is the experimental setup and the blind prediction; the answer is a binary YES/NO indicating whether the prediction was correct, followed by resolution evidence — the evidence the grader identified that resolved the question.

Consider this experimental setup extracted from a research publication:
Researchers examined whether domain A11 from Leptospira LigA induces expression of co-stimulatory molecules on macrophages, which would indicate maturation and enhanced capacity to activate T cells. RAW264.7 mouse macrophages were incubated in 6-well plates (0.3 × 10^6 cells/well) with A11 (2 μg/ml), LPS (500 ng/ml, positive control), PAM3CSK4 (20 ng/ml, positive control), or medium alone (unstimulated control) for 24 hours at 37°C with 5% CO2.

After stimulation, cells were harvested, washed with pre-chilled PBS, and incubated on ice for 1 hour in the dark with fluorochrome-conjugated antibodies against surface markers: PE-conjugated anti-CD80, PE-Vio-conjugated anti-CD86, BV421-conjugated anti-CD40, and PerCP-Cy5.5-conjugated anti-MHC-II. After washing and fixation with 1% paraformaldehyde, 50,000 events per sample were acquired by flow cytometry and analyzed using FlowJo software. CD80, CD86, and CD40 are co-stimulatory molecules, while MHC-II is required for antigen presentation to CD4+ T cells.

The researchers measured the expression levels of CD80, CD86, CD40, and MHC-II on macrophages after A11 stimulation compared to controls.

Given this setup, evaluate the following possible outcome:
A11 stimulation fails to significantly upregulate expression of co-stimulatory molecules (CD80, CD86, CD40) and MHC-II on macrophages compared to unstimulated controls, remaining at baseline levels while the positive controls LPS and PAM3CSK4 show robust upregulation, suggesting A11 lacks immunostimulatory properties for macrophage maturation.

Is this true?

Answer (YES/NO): NO